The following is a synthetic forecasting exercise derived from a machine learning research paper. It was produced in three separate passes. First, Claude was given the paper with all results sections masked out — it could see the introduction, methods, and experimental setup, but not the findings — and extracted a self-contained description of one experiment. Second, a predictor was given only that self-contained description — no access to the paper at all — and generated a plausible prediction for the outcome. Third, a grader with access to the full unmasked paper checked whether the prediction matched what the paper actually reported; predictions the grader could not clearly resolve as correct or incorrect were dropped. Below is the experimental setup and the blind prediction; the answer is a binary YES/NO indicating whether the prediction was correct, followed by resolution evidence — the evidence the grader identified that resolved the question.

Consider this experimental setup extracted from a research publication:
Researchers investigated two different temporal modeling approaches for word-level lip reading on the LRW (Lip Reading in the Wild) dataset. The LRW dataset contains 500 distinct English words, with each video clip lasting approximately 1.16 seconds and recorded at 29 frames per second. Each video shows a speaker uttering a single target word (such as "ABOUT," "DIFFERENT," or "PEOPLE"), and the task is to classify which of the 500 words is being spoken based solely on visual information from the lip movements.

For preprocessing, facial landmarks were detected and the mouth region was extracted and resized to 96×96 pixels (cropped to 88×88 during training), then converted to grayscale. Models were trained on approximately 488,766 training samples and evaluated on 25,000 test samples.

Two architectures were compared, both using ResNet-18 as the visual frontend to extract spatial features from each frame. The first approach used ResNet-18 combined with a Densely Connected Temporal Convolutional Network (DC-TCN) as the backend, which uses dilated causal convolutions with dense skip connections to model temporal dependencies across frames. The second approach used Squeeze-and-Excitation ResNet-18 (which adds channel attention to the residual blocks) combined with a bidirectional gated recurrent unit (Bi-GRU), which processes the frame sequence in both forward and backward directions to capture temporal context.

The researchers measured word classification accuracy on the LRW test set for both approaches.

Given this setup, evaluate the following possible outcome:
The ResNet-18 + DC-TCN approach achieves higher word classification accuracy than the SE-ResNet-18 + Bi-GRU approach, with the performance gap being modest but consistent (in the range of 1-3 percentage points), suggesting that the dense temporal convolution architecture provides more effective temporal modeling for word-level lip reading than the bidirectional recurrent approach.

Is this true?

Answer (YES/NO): NO